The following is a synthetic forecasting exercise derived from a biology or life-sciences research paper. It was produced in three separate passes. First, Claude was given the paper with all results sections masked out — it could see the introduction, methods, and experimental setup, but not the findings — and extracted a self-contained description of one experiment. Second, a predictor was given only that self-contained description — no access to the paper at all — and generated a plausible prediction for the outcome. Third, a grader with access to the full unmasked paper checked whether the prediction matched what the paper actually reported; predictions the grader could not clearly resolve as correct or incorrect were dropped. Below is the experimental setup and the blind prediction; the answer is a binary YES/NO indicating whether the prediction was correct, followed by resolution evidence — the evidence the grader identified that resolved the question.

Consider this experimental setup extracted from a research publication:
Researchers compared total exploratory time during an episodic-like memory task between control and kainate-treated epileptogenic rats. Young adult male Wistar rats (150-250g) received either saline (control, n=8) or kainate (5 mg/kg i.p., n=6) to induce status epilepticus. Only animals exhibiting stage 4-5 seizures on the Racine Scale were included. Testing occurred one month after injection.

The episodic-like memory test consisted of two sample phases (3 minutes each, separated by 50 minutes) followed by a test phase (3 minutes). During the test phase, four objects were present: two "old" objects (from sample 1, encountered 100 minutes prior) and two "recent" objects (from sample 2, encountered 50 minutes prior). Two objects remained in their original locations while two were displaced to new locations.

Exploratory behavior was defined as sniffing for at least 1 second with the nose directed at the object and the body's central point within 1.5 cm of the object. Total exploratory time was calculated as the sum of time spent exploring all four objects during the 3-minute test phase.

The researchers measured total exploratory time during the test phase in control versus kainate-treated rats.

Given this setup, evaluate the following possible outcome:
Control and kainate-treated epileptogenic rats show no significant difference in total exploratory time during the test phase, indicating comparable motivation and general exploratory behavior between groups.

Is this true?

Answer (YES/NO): NO